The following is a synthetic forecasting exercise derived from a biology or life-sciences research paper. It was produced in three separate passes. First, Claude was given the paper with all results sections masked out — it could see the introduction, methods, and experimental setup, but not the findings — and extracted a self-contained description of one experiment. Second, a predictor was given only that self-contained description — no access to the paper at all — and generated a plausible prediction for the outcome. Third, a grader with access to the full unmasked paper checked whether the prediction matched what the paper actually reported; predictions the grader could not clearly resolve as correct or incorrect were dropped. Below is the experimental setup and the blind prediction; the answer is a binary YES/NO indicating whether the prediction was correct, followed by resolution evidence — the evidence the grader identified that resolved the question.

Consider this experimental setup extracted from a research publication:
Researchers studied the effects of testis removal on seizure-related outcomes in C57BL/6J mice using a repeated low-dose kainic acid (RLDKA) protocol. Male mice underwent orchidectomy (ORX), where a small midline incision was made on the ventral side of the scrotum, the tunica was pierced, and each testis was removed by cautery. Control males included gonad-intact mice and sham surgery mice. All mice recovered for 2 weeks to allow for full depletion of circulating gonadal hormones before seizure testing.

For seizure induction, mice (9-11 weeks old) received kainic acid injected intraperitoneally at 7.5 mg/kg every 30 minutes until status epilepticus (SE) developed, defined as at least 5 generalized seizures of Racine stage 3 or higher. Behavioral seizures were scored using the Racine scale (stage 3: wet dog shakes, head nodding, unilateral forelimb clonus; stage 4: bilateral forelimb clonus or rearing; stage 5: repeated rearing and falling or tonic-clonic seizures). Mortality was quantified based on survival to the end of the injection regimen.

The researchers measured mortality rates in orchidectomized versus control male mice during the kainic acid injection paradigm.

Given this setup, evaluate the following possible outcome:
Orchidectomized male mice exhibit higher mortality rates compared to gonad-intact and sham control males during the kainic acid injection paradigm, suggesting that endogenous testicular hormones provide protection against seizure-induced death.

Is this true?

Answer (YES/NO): YES